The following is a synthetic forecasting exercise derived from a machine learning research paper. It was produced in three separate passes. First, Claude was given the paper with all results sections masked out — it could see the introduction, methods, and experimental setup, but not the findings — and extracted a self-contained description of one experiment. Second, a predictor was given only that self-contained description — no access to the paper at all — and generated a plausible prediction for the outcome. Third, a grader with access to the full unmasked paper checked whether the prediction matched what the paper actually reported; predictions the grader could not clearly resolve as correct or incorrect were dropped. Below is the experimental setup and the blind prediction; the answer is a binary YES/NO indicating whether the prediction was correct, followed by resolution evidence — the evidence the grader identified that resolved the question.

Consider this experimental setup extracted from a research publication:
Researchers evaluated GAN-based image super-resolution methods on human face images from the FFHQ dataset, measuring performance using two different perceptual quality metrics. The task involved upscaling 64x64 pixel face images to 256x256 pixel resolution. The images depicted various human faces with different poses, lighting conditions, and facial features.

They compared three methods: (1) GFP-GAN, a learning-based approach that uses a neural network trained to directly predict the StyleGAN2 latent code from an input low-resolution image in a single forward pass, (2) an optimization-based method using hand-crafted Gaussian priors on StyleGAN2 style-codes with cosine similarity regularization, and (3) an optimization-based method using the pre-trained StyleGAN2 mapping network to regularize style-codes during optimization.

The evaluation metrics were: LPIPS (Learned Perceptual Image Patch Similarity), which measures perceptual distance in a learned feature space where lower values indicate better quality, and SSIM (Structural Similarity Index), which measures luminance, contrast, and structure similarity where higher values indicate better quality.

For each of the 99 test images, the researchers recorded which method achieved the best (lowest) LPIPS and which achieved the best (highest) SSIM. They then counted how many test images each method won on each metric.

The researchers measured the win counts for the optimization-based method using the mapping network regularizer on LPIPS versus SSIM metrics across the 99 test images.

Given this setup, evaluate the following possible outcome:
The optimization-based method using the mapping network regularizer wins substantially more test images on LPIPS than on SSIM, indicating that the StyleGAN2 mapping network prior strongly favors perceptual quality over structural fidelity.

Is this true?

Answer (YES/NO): YES